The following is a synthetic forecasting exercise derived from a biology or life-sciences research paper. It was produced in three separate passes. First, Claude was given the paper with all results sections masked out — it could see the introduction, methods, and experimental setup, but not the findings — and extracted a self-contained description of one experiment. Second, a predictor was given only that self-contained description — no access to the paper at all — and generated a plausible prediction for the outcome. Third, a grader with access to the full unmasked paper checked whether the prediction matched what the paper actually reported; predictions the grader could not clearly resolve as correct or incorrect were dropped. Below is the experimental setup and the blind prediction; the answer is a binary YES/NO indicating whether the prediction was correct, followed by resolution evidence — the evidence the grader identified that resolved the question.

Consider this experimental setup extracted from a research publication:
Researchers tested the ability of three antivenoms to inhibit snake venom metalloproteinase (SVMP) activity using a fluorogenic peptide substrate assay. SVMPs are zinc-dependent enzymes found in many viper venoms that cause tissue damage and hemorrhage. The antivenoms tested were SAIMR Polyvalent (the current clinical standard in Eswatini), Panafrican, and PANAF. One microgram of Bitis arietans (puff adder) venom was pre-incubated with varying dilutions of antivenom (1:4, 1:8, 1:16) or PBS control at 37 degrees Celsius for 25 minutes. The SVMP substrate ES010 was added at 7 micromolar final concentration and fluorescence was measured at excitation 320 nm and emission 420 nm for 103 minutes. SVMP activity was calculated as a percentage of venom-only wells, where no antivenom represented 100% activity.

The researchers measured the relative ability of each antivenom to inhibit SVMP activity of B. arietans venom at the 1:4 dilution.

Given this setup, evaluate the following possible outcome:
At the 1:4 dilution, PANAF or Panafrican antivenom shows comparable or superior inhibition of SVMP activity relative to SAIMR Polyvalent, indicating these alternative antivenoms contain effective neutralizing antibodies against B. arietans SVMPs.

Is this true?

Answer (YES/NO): NO